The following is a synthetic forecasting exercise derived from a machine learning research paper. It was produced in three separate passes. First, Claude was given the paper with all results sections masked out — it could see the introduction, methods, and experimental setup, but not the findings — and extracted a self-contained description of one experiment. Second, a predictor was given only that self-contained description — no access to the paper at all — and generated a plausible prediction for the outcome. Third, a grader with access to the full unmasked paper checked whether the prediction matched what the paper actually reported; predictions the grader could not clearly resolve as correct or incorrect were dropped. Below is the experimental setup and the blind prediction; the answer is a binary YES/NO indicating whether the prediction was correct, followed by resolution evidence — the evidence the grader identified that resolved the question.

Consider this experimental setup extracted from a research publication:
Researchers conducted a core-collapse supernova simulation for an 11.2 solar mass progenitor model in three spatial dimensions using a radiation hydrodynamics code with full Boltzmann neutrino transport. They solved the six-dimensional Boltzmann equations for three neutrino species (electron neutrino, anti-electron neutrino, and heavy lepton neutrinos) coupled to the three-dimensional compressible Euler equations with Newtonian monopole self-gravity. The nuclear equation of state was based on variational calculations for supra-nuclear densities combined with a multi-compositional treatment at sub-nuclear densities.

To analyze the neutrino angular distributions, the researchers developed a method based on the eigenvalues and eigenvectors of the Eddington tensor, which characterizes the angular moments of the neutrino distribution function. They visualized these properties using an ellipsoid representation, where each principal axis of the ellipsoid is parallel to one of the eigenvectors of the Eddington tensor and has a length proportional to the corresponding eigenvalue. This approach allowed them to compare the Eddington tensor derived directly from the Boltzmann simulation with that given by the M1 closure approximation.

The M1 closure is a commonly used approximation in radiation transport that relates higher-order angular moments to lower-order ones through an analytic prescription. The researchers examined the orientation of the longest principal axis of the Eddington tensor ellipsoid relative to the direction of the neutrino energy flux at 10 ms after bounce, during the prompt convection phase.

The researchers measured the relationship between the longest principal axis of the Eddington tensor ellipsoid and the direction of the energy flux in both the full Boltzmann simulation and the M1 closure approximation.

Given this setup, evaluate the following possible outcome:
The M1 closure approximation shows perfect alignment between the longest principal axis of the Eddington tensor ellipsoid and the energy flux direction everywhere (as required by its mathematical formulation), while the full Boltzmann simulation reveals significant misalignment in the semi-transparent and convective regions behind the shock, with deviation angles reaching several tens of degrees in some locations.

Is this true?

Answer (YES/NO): NO